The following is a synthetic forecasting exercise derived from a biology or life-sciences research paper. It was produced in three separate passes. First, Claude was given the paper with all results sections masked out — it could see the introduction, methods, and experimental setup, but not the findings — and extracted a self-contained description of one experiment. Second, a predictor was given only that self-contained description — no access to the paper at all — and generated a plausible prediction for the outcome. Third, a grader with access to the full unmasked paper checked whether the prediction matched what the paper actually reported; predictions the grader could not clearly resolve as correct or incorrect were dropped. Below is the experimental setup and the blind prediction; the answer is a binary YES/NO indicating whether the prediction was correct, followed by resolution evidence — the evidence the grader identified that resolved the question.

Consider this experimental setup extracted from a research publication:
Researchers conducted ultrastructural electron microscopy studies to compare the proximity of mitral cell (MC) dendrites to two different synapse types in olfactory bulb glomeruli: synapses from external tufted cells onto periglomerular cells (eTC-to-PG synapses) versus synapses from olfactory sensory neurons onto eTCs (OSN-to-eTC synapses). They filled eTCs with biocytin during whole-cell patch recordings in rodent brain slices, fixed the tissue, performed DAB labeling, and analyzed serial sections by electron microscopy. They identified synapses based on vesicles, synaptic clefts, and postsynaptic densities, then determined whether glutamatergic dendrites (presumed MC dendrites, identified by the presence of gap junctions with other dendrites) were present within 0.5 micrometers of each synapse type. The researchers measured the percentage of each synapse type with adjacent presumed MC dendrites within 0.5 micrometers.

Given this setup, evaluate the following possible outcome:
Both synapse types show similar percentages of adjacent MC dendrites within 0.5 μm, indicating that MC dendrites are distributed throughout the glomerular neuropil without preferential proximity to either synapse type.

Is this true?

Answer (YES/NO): NO